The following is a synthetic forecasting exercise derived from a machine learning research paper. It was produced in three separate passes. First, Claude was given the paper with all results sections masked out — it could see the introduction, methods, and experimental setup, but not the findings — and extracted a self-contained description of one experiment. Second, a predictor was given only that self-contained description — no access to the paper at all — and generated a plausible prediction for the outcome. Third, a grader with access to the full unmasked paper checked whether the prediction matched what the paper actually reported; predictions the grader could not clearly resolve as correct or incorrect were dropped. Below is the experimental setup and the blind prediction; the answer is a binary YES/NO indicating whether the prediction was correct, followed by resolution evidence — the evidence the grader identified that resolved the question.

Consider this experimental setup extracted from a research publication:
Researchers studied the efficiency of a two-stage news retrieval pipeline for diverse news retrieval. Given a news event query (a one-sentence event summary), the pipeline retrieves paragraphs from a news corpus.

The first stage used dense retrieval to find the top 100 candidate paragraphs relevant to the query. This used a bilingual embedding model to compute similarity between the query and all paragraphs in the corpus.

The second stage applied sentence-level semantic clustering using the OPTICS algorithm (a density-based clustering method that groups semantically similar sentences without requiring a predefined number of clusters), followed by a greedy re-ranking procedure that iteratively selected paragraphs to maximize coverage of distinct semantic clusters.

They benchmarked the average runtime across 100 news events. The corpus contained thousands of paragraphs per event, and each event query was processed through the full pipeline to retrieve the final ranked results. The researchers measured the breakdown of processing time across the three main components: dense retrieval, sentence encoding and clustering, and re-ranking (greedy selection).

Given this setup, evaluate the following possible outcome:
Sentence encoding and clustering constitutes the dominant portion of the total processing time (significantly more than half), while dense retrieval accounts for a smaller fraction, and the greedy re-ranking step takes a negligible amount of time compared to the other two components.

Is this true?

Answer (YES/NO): NO